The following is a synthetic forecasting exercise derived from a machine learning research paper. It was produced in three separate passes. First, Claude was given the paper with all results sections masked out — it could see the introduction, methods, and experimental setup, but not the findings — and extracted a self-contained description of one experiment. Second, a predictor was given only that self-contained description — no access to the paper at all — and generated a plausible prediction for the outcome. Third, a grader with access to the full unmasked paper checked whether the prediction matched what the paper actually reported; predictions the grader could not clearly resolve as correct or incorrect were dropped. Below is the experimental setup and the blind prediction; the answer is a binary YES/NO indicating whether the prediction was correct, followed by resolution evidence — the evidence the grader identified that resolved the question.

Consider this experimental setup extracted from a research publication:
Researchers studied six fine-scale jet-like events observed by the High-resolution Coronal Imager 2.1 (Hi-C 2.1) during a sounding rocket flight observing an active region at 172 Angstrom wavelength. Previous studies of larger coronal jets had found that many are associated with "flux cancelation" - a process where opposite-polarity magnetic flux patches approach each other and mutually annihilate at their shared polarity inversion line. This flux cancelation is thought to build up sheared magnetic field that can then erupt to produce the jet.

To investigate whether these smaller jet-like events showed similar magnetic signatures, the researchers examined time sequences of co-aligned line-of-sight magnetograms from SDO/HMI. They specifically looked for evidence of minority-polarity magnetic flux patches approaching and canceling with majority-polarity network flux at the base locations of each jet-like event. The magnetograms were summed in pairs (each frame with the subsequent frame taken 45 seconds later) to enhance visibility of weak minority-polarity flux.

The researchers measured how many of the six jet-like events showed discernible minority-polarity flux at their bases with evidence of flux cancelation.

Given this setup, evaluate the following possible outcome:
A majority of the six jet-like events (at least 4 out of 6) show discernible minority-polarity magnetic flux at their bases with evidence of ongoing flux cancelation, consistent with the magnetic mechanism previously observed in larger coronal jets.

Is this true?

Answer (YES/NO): YES